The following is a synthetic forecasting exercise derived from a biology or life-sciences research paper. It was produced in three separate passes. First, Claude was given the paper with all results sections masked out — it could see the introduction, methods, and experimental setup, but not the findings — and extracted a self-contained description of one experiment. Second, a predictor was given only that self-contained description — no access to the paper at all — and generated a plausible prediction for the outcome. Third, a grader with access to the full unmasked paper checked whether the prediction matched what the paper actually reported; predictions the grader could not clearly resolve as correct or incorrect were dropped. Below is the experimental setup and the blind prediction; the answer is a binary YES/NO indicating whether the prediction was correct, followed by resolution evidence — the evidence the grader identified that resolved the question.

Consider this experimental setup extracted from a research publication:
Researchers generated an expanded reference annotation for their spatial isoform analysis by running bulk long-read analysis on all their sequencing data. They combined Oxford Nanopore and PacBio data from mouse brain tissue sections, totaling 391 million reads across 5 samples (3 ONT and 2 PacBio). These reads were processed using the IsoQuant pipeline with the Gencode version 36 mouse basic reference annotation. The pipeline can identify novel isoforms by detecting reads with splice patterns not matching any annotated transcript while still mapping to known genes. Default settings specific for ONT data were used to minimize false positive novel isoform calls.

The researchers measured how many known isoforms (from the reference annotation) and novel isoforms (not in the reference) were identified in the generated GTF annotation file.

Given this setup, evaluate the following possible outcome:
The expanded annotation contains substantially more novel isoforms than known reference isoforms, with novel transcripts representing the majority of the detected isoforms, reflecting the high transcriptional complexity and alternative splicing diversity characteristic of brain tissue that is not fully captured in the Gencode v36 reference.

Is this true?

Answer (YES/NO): NO